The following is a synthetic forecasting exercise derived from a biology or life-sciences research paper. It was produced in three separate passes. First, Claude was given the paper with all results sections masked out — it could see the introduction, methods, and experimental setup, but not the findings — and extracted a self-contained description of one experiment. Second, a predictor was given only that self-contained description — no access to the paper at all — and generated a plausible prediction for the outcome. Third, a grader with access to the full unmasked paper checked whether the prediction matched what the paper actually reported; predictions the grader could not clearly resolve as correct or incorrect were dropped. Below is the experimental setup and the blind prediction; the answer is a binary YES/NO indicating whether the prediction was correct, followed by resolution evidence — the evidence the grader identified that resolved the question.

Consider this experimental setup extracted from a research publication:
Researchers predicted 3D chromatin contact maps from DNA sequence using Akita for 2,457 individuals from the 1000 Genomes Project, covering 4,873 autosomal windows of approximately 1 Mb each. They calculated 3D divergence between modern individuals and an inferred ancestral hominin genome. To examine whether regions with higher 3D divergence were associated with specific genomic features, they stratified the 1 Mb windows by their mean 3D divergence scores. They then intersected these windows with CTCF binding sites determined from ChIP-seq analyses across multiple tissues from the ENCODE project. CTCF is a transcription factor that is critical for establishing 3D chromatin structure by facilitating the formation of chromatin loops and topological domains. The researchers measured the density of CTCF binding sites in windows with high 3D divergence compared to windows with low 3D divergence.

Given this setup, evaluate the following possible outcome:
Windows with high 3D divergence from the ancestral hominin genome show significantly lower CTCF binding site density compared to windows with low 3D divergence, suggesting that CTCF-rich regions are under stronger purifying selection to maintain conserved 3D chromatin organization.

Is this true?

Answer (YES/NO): YES